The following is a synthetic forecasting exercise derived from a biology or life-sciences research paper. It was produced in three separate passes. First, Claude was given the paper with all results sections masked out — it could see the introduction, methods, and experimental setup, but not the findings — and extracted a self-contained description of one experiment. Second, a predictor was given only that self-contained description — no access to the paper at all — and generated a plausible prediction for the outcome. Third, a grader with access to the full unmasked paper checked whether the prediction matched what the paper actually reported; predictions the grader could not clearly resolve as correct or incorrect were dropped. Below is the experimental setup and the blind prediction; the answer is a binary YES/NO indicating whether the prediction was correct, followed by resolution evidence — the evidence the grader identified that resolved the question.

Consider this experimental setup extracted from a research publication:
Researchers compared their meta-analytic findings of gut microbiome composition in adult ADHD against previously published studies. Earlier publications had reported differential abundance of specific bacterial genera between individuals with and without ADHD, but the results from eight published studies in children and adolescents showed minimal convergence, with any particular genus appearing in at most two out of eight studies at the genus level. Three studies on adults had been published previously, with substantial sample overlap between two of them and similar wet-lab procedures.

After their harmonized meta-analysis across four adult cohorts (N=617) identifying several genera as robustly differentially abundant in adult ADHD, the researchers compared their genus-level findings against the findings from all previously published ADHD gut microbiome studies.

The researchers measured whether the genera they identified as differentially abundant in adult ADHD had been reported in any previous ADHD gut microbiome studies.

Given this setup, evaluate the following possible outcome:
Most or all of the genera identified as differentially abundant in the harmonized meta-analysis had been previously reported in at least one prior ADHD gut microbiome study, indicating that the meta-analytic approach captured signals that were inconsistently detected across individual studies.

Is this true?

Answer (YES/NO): NO